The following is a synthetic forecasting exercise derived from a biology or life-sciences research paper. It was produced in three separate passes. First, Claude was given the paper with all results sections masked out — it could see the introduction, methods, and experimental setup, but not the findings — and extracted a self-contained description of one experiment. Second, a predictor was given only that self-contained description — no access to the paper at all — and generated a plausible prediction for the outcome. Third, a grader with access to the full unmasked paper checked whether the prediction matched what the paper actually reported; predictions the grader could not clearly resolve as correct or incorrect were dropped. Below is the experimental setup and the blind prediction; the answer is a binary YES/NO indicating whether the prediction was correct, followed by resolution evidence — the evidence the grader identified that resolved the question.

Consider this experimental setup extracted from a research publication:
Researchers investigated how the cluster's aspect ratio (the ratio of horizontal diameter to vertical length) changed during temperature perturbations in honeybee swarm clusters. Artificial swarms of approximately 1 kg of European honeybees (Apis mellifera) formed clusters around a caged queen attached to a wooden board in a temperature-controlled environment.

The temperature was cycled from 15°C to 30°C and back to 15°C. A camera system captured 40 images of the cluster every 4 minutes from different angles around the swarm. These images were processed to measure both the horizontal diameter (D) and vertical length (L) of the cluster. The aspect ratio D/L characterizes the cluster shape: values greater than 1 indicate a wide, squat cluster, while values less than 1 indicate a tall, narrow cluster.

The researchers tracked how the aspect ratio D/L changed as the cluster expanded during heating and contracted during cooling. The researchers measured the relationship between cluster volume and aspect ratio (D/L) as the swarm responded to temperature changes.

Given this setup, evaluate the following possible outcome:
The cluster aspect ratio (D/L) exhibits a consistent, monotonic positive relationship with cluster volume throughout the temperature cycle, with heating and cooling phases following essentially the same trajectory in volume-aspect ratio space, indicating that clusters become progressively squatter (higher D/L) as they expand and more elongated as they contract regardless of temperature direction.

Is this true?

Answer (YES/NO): NO